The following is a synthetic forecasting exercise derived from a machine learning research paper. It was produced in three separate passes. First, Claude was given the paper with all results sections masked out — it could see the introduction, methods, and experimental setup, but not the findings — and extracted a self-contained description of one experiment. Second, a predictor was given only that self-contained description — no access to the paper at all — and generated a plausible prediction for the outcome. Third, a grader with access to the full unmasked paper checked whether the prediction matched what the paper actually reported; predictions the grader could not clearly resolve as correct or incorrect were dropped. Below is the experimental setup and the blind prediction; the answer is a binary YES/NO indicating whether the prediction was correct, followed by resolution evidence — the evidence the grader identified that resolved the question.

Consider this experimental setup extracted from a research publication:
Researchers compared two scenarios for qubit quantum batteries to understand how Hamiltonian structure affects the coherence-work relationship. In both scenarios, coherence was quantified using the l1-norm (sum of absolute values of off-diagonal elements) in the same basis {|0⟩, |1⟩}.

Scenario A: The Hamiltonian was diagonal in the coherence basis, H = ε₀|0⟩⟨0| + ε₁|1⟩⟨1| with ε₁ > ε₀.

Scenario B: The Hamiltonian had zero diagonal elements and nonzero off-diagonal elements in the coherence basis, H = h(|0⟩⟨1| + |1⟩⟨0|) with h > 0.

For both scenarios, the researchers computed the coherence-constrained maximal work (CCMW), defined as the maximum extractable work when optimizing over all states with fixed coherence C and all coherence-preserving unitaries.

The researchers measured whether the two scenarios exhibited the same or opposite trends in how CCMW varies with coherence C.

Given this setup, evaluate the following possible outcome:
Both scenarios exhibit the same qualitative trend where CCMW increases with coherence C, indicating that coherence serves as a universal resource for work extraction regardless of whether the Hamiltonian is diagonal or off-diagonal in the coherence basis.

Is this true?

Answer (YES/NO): NO